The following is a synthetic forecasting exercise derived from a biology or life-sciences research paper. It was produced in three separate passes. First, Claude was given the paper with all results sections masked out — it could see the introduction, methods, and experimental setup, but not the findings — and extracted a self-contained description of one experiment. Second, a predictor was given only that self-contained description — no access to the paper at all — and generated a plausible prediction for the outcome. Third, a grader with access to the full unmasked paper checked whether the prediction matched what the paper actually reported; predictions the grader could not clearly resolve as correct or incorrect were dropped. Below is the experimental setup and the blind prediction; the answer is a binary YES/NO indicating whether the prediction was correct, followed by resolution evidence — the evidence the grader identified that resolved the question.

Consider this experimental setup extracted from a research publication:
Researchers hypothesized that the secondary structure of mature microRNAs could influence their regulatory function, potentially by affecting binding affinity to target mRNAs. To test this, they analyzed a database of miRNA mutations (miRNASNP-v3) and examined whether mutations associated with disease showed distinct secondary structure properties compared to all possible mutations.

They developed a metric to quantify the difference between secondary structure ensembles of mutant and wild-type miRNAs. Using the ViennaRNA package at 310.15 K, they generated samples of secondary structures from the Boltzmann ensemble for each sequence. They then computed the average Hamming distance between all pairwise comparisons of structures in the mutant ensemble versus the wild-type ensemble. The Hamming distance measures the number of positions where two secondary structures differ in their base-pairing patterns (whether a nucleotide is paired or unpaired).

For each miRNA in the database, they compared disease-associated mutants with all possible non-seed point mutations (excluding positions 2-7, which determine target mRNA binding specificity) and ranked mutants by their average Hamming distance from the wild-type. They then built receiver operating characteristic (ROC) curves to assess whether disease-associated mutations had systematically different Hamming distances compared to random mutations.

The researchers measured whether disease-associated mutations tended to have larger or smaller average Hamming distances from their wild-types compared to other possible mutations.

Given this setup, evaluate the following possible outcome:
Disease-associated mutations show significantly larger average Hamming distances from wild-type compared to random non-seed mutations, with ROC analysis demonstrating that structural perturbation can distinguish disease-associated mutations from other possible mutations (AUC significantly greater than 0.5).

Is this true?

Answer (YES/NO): NO